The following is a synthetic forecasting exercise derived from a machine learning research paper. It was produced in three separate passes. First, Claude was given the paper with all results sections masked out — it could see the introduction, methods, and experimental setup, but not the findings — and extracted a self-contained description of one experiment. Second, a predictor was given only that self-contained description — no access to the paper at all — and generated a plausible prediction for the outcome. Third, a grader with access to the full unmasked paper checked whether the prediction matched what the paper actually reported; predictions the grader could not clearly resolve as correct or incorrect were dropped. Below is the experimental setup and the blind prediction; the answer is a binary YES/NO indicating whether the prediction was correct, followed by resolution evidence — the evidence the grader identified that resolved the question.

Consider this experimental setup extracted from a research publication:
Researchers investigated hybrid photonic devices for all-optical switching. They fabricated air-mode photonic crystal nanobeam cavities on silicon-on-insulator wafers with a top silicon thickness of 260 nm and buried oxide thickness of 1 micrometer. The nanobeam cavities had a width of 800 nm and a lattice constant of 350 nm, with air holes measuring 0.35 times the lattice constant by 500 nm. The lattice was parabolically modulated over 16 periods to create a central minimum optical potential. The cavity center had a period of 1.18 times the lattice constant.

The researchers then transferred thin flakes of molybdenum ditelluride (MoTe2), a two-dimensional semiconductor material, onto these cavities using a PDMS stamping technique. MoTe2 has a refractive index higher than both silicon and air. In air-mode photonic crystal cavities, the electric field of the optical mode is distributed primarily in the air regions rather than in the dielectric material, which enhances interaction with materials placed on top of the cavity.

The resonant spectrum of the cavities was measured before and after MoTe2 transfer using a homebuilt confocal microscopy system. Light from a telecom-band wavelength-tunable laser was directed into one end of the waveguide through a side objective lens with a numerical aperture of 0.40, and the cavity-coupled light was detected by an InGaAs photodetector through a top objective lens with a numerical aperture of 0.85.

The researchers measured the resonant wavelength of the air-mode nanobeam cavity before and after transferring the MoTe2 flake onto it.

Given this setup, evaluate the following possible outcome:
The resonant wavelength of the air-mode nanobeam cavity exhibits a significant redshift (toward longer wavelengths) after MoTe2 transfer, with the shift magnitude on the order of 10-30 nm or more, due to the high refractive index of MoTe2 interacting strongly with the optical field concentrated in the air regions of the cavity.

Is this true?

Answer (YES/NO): YES